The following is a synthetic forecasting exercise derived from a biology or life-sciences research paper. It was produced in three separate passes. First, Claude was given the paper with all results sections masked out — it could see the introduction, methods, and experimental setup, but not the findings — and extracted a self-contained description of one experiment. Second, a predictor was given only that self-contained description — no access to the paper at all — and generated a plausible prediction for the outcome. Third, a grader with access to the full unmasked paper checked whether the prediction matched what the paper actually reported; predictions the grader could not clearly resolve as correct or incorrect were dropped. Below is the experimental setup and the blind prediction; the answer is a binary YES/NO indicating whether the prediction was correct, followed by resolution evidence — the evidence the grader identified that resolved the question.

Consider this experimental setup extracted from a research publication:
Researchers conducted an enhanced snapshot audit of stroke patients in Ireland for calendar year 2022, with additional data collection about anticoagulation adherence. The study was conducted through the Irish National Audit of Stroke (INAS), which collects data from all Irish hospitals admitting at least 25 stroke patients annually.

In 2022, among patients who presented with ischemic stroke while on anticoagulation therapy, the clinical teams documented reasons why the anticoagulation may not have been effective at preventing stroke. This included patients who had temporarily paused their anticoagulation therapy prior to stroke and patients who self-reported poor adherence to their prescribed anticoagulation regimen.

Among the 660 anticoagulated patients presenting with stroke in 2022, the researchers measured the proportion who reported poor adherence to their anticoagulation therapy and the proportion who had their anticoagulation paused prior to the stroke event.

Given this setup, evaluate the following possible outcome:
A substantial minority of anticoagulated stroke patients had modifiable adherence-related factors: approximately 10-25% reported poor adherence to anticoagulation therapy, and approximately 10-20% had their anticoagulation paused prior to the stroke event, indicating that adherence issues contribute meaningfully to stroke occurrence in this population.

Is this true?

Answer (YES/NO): NO